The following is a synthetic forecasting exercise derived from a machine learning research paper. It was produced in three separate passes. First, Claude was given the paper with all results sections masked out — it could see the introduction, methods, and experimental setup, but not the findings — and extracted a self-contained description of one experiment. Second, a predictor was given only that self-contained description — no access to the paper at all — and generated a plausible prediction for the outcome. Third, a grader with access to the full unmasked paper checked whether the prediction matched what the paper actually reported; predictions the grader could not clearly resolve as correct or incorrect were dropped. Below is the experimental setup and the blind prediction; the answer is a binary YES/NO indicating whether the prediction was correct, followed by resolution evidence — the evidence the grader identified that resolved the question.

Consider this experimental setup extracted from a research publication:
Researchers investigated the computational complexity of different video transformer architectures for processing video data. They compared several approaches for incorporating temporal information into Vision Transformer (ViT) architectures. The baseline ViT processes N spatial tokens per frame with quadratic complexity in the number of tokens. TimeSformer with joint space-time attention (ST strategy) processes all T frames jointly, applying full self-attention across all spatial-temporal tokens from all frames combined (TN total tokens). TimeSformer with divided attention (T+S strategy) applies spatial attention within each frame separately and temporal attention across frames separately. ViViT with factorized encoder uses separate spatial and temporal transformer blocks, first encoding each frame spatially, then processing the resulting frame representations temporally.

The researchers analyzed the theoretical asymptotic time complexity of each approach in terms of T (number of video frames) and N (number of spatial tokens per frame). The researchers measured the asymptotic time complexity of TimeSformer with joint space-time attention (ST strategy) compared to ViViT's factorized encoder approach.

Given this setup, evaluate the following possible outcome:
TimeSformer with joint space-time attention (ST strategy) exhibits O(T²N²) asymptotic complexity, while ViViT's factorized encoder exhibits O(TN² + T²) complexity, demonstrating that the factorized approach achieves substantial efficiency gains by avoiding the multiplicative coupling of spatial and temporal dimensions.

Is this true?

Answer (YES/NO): NO